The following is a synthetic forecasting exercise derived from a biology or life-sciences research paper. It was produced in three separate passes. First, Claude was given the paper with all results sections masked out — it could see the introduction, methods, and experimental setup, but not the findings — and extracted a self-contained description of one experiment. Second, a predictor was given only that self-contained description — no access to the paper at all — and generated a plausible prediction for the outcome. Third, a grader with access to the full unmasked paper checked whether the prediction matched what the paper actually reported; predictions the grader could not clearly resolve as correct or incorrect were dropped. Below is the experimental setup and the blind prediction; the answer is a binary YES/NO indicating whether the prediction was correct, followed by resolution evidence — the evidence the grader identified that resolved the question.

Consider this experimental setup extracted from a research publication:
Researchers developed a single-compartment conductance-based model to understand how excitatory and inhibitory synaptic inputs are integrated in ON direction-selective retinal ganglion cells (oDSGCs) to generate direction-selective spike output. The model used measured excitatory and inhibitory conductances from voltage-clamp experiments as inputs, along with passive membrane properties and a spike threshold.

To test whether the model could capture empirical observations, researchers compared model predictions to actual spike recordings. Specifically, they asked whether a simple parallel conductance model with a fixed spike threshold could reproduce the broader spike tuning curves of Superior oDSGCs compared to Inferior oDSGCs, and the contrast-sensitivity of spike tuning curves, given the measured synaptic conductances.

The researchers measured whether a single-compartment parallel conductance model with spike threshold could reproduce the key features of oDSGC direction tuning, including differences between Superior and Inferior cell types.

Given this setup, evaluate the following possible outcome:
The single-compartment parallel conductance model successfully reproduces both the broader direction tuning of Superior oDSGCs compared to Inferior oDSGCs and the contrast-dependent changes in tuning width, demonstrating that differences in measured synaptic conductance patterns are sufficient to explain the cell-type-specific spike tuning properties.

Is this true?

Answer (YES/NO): NO